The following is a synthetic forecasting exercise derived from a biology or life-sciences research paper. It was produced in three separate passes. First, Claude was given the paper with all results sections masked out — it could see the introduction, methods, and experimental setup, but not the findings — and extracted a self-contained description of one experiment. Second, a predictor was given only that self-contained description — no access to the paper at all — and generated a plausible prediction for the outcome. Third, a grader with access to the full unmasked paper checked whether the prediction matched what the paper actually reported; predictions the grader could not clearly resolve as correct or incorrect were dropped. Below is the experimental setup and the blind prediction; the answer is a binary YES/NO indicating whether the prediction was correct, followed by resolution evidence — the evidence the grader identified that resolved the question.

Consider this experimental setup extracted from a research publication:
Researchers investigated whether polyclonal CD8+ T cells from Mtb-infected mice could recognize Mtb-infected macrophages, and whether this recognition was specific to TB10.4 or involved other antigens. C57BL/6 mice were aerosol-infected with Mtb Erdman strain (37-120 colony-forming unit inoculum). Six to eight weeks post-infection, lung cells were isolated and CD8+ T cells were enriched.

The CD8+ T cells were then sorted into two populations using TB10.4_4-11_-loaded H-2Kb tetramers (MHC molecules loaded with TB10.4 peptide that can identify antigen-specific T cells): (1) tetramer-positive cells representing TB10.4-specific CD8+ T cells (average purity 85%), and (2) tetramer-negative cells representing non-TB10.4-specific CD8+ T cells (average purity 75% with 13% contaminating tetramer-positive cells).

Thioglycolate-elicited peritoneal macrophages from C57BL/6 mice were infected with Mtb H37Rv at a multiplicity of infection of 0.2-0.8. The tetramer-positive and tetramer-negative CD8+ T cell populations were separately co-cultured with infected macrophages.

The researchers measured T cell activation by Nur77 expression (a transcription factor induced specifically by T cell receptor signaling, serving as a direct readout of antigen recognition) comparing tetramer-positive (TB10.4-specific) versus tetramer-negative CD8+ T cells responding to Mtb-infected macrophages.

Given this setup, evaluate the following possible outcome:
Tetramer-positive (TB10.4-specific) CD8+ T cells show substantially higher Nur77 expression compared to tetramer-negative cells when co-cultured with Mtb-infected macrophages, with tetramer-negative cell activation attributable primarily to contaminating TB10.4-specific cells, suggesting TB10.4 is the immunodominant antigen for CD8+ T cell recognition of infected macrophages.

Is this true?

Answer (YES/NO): NO